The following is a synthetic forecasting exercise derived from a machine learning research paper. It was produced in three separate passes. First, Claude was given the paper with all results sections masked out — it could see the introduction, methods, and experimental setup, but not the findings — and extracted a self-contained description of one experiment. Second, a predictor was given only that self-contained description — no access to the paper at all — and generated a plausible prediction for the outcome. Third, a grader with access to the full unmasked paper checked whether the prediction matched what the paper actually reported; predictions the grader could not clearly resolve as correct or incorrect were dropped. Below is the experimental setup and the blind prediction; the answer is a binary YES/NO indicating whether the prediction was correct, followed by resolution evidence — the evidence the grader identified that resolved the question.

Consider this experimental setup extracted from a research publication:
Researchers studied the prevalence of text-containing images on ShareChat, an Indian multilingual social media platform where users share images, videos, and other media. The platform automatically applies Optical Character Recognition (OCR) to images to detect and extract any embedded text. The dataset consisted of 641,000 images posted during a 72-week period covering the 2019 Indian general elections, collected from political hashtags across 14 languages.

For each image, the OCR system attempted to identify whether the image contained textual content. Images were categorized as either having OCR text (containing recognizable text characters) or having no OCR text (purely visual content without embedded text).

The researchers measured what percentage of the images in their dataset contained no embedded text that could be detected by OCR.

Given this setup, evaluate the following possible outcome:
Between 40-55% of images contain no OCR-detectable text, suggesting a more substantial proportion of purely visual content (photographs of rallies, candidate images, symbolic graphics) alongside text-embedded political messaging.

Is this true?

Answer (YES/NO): NO